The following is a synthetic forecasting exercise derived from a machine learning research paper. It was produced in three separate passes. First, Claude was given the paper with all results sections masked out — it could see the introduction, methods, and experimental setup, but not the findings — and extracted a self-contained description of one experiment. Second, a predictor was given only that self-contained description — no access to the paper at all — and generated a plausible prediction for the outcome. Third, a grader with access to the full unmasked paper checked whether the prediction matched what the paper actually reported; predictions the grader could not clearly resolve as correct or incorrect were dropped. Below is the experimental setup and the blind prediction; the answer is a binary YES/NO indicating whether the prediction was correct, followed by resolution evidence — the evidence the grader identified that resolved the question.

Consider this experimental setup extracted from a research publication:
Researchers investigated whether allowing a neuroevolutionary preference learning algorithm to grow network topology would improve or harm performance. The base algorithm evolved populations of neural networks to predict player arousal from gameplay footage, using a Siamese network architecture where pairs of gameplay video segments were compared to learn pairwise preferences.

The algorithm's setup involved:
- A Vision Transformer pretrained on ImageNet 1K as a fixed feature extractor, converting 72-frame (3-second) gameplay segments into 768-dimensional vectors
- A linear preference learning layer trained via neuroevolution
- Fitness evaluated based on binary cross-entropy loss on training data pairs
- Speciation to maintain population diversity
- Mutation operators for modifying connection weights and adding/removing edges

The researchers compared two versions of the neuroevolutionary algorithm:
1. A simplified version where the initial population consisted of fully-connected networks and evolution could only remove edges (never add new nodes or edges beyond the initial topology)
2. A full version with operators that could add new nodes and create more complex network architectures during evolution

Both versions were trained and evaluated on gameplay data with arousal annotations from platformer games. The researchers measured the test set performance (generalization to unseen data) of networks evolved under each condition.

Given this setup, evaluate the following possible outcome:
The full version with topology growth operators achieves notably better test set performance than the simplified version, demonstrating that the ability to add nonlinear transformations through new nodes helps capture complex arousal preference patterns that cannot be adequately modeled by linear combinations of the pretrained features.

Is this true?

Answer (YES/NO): NO